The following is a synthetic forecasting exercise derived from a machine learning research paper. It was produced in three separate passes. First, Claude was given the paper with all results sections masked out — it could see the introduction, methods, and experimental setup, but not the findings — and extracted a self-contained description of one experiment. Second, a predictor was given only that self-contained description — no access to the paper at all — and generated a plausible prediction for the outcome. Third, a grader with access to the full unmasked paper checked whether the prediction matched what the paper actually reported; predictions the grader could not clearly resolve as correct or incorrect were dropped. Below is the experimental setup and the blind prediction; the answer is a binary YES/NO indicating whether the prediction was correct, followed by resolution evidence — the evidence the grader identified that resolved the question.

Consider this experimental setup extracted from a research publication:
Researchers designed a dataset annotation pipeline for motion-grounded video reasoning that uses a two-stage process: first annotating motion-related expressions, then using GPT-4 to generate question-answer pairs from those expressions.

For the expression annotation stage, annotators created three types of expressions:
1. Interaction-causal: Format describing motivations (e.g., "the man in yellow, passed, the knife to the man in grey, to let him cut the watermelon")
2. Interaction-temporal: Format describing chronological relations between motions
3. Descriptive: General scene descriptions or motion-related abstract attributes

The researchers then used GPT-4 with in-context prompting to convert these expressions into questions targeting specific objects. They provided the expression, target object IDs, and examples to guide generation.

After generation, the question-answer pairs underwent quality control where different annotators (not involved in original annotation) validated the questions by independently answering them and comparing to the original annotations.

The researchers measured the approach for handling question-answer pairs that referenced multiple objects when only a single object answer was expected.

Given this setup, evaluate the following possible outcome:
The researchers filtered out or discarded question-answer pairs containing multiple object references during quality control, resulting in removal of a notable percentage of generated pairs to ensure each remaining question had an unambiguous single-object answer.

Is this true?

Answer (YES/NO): NO